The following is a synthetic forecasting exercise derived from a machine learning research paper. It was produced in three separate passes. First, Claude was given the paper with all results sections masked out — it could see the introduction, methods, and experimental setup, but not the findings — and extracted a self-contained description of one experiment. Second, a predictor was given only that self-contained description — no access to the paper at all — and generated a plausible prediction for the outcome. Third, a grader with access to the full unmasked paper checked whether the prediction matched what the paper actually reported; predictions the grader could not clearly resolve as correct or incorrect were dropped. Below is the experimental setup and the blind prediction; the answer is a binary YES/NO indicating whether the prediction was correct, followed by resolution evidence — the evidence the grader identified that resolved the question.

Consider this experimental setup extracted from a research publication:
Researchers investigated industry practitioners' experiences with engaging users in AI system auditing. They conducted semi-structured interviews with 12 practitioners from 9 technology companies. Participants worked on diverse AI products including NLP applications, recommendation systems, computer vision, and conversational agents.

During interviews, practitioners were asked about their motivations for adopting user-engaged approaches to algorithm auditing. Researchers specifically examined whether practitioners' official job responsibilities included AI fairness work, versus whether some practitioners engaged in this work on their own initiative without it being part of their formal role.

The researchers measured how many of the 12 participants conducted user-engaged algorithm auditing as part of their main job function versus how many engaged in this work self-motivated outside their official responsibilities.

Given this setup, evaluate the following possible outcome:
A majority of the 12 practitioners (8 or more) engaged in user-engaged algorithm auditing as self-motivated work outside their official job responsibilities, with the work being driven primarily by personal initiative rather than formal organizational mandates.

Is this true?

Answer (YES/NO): NO